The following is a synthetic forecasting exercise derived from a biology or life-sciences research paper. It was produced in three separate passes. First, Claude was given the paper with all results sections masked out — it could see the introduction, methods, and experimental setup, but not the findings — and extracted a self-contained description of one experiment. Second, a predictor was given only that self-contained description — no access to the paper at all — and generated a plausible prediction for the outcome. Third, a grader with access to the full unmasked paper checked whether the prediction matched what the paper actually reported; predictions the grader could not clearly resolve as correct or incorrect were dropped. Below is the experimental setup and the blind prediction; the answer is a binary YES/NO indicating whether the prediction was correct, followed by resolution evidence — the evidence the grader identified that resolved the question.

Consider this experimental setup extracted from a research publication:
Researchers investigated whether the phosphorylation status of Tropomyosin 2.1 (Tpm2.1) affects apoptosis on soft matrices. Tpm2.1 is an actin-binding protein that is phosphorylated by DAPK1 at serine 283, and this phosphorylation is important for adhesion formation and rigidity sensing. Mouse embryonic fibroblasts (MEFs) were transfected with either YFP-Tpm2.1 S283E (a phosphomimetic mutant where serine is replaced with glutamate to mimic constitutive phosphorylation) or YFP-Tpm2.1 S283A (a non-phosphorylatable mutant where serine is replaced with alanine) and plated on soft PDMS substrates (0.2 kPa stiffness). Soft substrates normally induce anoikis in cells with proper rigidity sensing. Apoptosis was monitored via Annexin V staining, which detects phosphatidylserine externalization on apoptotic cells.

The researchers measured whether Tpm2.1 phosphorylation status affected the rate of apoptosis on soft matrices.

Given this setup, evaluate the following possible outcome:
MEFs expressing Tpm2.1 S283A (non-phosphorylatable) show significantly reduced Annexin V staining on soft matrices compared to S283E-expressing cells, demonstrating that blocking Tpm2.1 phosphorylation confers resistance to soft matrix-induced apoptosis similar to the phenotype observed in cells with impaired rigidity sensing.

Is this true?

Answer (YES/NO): NO